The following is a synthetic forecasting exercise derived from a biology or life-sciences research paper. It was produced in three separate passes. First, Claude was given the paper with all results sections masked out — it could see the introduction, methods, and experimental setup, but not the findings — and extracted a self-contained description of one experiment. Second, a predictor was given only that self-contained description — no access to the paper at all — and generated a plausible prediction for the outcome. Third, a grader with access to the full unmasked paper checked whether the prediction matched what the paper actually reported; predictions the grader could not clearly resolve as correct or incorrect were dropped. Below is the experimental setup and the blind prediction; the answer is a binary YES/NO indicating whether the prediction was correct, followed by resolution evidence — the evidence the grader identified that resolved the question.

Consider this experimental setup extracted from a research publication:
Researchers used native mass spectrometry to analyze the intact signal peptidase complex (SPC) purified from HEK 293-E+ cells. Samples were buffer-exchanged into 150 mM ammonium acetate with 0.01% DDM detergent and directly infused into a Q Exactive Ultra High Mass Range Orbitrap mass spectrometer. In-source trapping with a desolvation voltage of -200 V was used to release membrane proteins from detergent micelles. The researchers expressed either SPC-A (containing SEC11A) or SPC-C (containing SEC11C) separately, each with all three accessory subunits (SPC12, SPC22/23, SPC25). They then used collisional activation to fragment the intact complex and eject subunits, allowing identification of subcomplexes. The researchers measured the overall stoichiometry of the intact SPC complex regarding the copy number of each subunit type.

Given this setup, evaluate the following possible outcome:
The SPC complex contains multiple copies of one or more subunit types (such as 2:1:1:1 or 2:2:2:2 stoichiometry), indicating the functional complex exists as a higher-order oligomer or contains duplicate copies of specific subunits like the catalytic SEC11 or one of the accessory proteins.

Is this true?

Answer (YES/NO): NO